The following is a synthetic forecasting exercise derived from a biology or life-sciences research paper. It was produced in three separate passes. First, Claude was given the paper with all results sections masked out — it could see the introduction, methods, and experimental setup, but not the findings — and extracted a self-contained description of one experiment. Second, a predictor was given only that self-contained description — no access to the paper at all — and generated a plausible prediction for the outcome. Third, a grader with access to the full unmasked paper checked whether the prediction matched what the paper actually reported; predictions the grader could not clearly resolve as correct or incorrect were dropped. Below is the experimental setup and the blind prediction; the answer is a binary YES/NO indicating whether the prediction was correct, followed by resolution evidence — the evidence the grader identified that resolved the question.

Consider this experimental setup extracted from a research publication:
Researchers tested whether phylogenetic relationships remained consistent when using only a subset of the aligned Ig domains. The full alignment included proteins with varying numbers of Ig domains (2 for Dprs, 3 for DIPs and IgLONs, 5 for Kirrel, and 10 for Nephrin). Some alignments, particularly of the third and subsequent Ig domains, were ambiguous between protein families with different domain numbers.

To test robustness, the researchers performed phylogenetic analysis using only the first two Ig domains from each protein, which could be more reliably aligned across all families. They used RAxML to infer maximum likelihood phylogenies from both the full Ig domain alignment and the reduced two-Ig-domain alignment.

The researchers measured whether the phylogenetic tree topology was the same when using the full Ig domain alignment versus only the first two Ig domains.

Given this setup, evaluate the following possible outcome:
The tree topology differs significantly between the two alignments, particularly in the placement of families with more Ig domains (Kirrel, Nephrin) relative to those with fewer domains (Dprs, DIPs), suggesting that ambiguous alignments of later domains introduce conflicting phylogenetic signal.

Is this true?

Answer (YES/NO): NO